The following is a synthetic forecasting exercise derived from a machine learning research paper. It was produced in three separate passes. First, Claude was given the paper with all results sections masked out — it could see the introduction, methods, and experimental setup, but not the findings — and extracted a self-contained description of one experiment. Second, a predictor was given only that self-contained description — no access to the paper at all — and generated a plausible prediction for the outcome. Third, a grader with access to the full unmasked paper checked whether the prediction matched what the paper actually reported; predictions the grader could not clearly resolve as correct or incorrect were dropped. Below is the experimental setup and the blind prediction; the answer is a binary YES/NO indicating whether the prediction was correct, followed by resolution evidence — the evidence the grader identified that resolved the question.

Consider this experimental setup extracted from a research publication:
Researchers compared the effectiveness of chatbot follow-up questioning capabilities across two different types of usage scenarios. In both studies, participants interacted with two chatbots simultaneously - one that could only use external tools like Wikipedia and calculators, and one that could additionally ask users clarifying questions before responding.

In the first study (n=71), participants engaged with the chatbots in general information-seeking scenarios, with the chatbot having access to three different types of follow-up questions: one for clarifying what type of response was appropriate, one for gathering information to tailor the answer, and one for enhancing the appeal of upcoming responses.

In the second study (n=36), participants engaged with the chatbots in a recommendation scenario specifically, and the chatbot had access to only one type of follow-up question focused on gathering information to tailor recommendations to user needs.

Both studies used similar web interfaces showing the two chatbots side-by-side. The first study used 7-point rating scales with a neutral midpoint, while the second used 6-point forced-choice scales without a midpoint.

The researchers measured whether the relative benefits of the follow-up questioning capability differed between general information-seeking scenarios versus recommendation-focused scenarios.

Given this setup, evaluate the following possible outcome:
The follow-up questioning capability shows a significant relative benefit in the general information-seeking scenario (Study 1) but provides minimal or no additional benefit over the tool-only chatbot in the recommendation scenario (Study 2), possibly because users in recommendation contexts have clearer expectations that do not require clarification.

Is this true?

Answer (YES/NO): NO